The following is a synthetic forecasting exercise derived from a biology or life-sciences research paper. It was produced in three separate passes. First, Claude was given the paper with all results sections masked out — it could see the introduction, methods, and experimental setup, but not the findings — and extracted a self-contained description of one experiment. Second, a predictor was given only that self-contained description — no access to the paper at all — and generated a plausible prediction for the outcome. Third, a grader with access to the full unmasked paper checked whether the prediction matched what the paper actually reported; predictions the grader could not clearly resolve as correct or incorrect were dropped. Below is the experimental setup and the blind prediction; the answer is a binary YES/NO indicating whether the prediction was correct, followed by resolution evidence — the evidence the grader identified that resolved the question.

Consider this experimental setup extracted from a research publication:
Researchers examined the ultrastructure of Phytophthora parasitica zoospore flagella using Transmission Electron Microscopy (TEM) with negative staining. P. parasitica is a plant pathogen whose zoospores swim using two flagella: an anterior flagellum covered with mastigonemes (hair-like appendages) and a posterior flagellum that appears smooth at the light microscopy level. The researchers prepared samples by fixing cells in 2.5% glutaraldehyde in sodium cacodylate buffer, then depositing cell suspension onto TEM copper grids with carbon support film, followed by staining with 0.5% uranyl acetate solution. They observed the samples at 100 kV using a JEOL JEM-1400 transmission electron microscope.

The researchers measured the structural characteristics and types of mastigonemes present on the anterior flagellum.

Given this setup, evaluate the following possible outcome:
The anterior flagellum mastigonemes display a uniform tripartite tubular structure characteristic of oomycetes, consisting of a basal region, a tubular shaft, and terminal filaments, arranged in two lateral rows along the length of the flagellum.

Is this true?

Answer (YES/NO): NO